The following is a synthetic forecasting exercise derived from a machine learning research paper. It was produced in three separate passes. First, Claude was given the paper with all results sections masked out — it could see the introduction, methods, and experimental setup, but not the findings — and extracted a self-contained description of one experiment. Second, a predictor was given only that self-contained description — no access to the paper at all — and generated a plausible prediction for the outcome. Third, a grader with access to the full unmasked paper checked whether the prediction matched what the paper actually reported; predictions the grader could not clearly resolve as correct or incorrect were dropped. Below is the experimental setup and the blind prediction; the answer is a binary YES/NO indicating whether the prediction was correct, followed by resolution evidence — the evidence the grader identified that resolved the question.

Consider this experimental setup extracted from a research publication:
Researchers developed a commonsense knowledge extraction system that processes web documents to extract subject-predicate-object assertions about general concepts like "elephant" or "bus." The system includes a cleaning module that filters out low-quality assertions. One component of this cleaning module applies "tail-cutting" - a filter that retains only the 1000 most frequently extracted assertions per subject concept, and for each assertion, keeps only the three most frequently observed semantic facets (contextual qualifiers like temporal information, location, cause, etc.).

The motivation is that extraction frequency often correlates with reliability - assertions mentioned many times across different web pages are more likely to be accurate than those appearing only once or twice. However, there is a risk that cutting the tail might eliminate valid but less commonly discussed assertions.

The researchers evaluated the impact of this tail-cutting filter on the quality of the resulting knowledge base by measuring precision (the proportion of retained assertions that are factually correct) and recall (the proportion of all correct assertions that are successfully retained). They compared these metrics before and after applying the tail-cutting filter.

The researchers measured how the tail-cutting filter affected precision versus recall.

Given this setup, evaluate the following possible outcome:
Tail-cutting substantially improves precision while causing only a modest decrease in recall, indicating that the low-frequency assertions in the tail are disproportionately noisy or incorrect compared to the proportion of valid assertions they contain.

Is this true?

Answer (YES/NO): YES